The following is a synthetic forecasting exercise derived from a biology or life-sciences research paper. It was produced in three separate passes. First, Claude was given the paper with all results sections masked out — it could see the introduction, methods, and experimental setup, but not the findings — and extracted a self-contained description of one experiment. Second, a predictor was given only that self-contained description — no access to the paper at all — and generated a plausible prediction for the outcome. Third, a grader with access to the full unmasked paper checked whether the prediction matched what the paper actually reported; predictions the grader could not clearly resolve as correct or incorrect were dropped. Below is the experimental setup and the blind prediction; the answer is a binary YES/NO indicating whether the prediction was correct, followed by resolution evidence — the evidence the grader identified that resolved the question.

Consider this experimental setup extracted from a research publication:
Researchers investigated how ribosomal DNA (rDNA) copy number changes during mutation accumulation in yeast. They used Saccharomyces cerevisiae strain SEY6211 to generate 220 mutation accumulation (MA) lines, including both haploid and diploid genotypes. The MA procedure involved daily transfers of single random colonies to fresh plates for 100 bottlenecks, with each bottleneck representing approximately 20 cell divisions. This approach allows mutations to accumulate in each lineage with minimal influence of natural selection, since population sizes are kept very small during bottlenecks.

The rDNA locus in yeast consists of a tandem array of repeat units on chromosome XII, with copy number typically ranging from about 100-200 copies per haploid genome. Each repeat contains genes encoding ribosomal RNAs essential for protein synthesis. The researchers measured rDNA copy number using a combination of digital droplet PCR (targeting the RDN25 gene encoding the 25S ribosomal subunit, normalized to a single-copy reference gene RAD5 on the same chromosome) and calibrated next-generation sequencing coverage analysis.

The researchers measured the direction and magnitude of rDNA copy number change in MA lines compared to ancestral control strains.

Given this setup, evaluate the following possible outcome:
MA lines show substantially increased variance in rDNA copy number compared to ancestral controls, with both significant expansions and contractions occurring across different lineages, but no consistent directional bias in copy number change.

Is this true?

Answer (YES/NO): NO